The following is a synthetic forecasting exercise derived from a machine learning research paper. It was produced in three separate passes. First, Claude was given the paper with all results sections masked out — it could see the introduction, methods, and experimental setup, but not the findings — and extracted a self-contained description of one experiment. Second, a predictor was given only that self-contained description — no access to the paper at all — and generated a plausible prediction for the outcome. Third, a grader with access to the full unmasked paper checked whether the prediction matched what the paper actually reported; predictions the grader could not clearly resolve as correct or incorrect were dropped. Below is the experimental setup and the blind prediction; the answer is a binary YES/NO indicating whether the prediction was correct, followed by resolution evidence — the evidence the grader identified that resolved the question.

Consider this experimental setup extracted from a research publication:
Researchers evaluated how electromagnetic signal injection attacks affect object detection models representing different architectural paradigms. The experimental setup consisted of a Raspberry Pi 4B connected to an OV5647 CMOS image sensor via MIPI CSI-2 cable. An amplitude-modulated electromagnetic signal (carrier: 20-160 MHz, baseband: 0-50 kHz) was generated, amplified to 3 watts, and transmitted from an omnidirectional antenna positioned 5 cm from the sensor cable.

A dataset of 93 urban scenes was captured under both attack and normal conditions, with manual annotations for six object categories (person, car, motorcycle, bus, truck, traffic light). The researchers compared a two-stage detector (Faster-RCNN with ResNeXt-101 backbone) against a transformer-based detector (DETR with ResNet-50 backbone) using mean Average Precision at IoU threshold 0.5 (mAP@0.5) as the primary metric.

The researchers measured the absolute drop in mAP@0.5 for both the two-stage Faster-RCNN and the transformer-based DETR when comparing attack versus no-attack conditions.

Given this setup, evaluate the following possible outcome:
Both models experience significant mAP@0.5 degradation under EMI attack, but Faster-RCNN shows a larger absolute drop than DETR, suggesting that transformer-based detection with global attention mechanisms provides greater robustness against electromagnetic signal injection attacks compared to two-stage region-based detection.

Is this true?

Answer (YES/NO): NO